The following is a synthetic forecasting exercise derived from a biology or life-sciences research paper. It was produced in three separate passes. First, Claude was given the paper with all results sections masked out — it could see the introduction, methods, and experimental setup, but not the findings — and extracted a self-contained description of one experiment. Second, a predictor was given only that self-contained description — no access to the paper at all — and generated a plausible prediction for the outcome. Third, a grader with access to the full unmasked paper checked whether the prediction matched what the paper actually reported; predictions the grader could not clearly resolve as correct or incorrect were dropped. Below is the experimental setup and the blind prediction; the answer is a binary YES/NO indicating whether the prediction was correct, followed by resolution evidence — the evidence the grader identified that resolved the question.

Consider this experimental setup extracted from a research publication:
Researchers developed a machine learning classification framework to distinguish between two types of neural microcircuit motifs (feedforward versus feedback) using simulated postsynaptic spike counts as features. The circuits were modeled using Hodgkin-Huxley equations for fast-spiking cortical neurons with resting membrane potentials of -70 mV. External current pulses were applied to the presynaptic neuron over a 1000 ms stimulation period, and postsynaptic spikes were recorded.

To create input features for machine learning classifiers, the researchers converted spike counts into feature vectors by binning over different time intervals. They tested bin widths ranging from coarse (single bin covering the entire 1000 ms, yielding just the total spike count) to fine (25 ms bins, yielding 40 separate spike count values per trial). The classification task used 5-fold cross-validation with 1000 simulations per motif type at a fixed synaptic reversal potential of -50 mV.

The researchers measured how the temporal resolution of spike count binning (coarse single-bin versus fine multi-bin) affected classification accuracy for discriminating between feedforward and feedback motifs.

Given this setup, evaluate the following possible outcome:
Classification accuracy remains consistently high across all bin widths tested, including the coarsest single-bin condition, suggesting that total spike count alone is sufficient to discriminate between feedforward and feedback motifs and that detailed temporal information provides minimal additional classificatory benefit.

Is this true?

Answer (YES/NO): NO